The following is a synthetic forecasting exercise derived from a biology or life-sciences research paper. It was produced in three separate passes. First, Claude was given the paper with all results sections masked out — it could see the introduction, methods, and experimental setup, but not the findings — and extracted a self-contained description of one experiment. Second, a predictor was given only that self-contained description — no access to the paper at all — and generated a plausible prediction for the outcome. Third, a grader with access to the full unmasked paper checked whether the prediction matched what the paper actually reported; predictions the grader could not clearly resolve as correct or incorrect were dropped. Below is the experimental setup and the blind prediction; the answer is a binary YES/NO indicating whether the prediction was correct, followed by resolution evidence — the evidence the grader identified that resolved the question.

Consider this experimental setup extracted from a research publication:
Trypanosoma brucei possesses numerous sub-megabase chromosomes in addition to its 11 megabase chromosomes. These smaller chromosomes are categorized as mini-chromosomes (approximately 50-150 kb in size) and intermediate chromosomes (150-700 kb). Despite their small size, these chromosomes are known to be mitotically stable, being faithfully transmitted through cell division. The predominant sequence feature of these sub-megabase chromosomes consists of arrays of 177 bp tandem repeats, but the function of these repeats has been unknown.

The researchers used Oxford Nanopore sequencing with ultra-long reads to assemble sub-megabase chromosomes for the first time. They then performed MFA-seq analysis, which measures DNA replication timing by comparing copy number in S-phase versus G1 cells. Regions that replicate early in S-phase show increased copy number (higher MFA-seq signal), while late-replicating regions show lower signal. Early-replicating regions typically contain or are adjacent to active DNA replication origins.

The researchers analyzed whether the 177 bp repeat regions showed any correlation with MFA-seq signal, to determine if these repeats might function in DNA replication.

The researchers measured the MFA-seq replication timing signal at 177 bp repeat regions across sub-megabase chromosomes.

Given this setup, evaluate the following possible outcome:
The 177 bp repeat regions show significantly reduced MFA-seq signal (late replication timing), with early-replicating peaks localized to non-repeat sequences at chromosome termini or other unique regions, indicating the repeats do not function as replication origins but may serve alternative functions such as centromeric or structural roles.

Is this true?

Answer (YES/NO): NO